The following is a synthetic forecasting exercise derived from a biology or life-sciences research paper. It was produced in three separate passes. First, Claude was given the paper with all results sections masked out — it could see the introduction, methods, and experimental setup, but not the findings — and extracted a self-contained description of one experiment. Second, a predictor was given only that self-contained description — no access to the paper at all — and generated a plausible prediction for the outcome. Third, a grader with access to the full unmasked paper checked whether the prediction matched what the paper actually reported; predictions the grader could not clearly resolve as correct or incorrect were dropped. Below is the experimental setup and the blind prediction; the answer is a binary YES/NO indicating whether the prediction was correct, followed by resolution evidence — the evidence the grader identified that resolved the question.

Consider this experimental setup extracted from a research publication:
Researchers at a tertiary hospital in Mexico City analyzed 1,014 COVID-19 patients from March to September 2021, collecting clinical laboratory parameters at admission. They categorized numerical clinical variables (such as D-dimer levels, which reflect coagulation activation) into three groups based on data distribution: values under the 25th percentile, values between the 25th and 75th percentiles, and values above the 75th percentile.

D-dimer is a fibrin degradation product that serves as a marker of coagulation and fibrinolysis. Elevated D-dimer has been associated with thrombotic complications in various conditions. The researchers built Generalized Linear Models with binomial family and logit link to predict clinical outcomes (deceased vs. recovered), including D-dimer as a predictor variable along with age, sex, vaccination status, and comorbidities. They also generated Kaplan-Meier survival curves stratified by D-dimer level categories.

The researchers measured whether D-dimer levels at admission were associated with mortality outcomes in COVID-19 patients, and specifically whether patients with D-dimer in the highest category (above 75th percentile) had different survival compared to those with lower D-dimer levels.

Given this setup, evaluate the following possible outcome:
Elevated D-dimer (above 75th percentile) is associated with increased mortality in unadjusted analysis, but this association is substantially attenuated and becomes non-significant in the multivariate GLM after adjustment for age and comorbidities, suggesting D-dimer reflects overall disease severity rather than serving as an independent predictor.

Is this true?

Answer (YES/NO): NO